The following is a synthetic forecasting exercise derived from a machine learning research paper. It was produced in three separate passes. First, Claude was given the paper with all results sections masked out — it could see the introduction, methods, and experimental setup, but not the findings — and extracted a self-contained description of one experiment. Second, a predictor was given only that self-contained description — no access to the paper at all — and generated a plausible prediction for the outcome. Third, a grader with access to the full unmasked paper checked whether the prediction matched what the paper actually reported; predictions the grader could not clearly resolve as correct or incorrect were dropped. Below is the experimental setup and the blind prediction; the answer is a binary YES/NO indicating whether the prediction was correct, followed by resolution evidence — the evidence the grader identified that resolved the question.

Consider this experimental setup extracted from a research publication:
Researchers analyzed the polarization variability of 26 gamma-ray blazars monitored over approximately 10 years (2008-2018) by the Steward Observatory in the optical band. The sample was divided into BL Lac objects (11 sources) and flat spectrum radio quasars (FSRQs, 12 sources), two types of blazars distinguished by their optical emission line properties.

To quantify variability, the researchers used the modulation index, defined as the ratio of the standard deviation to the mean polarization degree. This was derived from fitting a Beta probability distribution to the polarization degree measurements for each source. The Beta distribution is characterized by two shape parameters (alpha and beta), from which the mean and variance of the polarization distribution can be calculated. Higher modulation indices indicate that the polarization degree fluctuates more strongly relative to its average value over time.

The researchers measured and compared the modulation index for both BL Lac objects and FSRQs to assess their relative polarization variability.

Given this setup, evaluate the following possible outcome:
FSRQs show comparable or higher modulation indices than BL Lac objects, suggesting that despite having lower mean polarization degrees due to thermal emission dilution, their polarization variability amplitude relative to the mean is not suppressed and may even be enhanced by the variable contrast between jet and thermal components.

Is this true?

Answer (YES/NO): YES